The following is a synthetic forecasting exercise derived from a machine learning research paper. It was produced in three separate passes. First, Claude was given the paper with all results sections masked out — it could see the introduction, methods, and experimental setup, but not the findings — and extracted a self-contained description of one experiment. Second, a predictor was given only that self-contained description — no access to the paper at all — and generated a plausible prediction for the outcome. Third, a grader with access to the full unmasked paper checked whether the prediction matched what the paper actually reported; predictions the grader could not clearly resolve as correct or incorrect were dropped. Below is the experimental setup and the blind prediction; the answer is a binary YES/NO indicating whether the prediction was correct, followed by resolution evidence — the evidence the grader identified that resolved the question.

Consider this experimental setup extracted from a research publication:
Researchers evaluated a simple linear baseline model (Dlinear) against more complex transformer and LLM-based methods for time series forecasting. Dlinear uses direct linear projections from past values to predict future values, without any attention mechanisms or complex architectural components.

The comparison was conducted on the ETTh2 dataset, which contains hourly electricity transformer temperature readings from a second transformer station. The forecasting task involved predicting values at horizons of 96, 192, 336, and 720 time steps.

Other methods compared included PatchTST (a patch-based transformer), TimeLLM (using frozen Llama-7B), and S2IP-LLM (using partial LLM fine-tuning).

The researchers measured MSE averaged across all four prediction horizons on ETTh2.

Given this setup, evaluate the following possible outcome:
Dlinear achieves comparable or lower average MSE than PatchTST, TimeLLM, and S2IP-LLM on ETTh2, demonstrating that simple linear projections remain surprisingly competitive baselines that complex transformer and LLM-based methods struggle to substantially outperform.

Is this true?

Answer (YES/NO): NO